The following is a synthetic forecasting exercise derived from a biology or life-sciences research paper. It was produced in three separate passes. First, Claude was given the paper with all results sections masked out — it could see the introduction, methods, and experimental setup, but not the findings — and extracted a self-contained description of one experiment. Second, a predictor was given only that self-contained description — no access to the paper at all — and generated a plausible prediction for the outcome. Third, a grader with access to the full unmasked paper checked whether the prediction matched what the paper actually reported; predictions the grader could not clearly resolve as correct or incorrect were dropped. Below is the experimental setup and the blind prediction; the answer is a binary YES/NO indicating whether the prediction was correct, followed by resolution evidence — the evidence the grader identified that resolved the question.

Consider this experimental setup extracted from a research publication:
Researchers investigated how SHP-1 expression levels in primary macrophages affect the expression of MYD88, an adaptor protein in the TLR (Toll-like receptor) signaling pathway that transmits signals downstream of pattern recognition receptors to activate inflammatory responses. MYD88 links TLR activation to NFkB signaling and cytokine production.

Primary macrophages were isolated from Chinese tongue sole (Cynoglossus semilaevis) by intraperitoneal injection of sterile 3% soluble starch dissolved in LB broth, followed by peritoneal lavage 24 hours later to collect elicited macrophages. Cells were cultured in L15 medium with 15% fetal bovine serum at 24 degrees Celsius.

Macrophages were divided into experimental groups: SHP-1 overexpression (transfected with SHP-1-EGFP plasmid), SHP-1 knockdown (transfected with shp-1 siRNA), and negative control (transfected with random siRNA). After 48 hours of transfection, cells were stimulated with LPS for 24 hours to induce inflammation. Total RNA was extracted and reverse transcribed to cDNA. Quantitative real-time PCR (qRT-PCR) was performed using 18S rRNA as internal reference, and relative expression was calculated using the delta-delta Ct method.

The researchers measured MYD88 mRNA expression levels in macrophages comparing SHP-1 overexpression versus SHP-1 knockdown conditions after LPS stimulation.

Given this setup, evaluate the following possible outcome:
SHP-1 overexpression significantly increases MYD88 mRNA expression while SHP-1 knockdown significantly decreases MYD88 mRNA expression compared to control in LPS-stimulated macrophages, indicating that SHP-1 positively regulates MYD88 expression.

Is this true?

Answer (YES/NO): NO